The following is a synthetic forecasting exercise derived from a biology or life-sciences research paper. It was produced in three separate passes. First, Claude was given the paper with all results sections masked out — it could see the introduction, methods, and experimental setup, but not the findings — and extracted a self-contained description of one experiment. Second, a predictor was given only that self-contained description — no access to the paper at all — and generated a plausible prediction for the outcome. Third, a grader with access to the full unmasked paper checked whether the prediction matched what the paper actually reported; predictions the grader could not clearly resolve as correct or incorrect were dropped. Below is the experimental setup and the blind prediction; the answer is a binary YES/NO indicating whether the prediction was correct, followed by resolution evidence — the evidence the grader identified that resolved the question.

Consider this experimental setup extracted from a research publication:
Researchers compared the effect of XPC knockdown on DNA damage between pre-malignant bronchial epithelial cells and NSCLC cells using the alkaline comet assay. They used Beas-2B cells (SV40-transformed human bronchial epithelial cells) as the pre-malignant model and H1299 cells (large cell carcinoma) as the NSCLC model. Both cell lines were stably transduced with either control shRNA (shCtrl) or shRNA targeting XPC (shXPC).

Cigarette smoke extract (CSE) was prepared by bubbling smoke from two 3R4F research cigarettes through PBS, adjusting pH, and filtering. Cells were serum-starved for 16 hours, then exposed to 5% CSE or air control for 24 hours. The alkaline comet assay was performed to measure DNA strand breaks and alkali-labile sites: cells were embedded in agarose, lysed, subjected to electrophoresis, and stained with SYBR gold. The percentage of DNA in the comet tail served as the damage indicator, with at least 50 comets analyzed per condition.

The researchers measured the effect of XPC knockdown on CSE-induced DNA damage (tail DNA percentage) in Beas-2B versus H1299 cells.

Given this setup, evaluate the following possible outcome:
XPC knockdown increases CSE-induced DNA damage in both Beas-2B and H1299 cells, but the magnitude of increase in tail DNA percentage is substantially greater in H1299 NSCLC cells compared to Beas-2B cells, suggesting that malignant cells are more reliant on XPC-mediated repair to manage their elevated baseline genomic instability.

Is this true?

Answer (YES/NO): NO